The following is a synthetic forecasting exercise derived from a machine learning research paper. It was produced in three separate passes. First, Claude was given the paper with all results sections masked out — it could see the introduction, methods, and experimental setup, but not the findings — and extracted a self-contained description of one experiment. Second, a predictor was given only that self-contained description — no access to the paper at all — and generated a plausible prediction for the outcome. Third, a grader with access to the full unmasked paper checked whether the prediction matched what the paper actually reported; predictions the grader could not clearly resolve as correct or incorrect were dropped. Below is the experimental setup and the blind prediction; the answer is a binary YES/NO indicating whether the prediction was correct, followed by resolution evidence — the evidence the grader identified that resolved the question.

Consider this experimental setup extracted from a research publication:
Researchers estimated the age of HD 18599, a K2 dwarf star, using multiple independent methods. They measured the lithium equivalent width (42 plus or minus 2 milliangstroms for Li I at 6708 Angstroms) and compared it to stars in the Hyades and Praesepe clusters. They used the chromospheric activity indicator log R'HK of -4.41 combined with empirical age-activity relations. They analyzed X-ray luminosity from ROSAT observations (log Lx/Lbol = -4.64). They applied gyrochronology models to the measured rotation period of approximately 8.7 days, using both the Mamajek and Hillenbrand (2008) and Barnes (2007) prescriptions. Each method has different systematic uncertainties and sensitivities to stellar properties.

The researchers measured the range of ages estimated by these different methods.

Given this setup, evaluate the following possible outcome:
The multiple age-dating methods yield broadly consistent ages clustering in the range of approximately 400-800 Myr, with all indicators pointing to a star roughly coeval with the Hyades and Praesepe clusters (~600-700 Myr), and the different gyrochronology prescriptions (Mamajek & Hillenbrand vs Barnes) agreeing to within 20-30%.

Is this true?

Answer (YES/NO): NO